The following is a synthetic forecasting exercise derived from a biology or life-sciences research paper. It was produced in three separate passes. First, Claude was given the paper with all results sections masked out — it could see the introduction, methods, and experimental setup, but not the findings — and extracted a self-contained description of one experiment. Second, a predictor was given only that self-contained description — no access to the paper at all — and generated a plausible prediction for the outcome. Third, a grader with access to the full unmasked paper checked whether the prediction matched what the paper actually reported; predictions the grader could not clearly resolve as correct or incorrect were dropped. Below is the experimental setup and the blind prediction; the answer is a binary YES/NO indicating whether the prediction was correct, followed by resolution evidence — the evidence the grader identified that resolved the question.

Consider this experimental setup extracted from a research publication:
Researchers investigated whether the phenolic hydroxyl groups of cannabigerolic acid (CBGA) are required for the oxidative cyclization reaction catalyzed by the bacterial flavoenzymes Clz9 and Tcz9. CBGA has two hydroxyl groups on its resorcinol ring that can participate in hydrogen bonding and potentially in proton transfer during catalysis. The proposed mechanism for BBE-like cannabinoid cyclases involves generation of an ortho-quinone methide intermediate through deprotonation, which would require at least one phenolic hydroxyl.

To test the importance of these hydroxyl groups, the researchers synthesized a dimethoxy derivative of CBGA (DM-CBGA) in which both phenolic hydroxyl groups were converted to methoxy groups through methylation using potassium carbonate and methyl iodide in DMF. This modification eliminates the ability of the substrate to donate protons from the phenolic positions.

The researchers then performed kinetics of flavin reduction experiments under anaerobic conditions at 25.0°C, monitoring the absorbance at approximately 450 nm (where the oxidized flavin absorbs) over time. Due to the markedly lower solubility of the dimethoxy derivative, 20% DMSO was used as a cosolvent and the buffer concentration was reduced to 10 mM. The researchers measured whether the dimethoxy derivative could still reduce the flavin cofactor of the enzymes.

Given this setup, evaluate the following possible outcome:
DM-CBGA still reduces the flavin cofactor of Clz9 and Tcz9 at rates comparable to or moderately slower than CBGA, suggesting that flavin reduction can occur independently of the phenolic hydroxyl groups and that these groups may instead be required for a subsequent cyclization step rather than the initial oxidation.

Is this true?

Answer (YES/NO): NO